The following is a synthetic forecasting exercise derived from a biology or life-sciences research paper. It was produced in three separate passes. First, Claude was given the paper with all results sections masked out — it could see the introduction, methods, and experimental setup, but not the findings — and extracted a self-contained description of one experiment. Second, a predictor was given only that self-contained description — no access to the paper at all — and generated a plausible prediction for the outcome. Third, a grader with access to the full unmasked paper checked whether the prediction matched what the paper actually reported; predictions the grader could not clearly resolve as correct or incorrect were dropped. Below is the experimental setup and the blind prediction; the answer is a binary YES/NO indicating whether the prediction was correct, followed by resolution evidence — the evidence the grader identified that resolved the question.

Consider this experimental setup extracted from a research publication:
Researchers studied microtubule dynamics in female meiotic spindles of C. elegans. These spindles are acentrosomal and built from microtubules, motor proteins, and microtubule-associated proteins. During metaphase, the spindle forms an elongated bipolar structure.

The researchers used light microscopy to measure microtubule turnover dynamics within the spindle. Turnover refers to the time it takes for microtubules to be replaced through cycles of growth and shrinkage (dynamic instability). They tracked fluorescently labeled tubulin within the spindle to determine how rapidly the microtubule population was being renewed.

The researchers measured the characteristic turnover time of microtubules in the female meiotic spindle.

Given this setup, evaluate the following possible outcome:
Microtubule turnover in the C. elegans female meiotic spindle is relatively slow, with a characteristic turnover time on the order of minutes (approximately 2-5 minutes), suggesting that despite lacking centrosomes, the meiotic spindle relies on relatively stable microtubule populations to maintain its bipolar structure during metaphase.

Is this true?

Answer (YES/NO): NO